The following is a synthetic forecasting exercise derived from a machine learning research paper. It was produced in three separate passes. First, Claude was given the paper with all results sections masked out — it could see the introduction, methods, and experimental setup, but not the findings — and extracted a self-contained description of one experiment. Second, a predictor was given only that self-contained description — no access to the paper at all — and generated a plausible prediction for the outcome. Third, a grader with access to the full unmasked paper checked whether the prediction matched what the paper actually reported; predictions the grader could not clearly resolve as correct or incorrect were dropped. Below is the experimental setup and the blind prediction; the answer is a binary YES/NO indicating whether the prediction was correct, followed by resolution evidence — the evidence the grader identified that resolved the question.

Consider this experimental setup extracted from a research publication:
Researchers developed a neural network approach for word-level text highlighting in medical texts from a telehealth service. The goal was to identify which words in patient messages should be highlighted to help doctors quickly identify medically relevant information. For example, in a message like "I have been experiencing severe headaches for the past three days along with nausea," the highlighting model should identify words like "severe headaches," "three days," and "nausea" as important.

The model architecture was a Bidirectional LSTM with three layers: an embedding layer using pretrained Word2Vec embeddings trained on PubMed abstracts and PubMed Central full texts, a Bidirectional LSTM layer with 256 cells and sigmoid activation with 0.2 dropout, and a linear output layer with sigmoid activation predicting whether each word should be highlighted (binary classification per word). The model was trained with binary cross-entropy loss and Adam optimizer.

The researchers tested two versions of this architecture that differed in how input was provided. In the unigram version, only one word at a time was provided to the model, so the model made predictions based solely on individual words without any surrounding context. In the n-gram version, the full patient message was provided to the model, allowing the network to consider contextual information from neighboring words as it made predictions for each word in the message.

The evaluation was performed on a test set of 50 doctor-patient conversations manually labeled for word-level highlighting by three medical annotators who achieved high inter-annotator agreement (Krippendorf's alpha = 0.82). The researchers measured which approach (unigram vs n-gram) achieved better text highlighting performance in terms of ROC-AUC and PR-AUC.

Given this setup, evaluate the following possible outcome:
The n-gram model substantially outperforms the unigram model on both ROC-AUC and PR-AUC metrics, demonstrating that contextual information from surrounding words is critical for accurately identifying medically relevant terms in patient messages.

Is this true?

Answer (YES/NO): NO